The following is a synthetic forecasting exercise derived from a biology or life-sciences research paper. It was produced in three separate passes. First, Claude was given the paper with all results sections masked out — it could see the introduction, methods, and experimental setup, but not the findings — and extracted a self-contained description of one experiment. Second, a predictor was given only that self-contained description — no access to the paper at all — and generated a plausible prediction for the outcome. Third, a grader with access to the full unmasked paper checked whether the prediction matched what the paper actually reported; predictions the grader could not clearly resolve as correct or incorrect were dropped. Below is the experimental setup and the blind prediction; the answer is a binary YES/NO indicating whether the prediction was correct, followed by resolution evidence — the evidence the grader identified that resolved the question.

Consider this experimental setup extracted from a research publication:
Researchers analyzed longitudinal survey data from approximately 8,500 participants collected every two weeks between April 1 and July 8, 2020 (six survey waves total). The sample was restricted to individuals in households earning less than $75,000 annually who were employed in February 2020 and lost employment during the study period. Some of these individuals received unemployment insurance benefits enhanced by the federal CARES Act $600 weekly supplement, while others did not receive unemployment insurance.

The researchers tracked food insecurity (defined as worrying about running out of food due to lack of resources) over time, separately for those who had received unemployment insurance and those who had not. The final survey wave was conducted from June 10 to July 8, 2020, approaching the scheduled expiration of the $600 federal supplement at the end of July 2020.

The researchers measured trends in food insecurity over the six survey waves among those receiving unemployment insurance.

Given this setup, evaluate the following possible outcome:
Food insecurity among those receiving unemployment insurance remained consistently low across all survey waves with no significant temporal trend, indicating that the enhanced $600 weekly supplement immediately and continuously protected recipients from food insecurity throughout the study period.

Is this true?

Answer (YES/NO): NO